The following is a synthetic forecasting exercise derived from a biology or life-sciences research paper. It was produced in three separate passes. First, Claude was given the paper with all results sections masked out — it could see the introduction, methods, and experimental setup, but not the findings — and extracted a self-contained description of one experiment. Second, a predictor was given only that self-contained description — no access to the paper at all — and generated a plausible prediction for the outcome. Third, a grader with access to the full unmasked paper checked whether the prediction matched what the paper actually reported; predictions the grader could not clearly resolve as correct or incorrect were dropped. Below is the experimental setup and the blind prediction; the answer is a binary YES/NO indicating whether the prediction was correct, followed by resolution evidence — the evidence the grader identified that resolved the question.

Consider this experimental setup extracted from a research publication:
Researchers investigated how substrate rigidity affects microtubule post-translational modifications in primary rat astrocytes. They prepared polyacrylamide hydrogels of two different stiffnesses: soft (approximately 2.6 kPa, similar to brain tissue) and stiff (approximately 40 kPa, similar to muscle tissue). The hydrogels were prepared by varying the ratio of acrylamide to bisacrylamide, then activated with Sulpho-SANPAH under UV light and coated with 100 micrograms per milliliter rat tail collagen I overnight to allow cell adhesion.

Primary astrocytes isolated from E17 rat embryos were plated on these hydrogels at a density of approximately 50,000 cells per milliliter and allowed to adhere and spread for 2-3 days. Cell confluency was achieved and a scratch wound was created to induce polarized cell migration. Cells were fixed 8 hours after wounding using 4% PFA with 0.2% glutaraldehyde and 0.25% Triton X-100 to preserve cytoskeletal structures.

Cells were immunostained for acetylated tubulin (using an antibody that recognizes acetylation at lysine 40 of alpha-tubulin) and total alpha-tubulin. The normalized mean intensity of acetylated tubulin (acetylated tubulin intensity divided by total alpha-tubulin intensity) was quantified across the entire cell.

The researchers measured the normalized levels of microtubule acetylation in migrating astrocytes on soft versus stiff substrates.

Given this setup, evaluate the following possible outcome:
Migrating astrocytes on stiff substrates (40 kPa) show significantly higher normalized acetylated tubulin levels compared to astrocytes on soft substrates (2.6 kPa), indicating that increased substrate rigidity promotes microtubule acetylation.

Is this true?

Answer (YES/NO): YES